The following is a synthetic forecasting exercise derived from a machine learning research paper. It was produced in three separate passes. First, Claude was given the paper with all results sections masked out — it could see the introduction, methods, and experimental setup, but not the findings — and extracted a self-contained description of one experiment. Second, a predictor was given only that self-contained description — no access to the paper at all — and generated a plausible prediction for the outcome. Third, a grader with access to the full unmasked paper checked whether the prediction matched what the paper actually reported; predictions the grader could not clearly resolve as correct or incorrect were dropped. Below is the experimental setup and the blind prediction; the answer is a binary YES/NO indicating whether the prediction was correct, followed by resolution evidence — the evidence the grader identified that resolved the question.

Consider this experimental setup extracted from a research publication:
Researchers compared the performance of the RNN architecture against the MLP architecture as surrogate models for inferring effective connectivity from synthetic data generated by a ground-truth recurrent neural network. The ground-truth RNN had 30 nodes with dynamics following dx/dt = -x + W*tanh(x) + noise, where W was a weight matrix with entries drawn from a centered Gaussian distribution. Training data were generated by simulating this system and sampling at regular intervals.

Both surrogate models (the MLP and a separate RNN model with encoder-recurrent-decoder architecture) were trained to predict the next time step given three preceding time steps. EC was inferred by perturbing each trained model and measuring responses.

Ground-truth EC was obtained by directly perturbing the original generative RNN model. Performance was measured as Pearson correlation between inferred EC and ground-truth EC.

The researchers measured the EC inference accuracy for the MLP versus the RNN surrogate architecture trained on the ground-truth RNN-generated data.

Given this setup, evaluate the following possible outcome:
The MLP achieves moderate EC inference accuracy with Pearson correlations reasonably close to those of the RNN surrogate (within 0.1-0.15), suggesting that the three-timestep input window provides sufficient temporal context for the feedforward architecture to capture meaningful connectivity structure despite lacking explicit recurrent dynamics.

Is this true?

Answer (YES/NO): NO